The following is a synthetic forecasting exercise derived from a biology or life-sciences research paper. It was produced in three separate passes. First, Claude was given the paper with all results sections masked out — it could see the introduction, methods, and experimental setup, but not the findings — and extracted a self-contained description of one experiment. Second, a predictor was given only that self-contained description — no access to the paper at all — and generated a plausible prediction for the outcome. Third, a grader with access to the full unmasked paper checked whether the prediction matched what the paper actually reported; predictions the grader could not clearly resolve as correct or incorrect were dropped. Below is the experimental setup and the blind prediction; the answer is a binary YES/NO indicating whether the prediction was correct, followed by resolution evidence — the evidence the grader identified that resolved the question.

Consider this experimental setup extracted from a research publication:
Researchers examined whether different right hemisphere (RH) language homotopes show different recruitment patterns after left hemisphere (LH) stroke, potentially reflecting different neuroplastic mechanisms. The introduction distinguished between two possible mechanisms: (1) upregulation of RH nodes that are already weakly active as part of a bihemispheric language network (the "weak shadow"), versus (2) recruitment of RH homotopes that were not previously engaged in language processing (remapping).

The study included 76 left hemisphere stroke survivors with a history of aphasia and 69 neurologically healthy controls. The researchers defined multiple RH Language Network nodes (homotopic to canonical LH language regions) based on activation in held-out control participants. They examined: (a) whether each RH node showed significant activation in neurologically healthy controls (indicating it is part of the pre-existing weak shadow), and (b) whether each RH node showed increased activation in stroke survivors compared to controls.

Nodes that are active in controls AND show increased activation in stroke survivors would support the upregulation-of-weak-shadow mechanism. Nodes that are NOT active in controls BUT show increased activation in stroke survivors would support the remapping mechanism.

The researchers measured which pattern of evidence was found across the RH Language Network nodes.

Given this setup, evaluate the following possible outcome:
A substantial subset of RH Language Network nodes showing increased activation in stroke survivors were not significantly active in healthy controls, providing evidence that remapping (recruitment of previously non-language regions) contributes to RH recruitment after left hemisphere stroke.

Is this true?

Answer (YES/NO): YES